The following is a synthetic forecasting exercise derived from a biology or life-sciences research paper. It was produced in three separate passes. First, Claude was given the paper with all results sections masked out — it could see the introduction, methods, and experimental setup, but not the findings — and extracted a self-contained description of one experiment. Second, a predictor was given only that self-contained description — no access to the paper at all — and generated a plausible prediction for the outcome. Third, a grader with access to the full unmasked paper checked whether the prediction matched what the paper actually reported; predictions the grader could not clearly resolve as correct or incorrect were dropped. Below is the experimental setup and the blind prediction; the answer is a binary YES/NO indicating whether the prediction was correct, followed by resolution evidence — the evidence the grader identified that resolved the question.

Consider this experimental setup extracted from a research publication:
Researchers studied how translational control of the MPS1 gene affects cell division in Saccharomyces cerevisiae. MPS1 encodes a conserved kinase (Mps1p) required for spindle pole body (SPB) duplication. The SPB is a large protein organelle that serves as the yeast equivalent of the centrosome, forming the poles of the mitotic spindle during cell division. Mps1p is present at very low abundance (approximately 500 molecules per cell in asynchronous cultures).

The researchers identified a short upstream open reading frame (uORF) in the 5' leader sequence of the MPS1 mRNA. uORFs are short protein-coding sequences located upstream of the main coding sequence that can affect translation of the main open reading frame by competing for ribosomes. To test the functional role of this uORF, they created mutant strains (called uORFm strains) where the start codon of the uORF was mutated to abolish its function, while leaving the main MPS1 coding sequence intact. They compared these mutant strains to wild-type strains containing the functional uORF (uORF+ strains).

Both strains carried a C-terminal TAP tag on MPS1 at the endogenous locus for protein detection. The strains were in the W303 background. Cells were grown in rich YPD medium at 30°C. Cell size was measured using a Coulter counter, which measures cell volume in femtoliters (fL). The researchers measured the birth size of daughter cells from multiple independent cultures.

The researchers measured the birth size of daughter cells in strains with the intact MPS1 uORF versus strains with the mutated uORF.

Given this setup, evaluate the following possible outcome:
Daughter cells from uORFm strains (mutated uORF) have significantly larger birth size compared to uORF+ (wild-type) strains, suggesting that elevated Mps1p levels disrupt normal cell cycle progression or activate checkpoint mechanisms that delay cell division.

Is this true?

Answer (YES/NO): NO